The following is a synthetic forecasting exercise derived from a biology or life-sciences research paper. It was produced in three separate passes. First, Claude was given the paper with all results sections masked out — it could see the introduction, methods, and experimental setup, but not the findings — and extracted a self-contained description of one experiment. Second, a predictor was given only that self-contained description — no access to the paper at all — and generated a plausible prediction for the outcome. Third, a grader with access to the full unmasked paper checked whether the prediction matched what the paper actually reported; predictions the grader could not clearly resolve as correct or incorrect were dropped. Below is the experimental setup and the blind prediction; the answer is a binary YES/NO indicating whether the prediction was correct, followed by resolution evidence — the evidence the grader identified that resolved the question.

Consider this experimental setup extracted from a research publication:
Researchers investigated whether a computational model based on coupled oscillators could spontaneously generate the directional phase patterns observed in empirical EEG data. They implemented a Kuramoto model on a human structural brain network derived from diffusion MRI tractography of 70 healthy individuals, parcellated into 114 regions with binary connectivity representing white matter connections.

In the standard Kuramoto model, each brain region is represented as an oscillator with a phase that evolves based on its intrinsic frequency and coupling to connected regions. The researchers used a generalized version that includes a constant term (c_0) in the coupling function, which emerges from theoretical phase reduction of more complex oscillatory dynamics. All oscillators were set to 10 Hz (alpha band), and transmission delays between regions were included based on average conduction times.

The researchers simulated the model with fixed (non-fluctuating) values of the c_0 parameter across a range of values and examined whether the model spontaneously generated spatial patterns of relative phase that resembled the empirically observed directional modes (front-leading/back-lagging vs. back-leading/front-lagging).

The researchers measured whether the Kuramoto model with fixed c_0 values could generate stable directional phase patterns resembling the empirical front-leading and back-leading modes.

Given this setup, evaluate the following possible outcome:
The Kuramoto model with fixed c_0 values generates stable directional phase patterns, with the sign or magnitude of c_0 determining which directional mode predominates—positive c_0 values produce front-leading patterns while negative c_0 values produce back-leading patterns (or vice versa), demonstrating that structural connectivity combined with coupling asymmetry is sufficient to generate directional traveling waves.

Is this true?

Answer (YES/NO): NO